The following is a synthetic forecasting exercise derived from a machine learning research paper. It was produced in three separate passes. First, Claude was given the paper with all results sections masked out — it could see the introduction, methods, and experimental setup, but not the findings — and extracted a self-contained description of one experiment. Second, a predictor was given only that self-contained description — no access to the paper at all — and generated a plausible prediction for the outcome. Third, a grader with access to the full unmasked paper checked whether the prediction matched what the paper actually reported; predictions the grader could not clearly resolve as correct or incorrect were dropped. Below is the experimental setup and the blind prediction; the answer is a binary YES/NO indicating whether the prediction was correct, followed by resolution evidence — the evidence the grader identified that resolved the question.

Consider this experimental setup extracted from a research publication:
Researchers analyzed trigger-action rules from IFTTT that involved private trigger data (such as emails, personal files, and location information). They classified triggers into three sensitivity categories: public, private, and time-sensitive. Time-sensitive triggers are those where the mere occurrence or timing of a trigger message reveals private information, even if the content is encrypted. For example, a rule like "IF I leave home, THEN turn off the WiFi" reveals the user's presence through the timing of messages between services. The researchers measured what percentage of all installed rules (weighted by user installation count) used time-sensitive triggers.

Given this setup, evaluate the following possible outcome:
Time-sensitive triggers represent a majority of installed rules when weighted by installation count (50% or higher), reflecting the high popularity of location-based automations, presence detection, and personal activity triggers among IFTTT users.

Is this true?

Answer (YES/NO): NO